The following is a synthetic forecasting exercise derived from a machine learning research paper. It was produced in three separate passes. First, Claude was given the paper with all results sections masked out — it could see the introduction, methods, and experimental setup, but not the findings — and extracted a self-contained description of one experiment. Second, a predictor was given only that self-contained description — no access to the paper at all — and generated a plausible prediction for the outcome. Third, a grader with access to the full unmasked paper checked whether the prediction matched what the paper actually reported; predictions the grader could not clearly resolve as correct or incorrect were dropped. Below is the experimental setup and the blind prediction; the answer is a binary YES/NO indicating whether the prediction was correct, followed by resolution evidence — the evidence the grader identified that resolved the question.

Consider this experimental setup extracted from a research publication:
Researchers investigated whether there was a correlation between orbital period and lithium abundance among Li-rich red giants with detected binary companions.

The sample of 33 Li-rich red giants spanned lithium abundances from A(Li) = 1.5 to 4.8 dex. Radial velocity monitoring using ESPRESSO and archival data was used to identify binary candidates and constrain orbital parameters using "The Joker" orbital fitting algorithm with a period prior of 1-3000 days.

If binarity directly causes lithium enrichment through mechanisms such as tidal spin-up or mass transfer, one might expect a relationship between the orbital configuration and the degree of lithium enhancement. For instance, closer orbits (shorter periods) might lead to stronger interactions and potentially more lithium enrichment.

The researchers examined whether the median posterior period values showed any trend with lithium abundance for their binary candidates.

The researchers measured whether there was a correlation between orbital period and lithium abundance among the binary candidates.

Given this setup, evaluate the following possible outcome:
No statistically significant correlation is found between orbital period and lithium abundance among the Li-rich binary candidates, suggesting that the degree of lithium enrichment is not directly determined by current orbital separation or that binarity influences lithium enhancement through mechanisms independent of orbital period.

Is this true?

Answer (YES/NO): YES